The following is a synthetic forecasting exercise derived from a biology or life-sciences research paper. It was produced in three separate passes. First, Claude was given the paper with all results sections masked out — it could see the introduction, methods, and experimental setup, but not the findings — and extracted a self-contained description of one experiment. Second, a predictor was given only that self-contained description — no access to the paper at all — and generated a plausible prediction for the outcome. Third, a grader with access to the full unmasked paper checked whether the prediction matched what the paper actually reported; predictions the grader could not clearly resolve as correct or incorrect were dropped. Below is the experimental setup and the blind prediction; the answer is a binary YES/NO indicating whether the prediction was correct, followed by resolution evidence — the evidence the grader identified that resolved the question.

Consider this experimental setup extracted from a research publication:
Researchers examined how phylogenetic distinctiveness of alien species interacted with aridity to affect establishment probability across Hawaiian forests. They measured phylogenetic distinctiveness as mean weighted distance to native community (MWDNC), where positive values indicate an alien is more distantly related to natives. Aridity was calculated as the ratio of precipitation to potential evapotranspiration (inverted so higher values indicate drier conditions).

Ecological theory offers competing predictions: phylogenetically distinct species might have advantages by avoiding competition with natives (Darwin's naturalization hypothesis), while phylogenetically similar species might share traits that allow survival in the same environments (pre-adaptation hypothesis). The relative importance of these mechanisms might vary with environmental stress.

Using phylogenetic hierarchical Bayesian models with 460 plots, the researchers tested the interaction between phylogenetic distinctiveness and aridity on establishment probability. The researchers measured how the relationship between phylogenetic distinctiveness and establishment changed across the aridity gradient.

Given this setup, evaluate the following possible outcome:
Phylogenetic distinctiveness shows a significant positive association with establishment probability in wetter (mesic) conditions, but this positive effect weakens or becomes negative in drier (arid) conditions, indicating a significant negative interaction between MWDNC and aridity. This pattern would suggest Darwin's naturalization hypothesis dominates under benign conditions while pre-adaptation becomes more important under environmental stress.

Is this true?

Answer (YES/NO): NO